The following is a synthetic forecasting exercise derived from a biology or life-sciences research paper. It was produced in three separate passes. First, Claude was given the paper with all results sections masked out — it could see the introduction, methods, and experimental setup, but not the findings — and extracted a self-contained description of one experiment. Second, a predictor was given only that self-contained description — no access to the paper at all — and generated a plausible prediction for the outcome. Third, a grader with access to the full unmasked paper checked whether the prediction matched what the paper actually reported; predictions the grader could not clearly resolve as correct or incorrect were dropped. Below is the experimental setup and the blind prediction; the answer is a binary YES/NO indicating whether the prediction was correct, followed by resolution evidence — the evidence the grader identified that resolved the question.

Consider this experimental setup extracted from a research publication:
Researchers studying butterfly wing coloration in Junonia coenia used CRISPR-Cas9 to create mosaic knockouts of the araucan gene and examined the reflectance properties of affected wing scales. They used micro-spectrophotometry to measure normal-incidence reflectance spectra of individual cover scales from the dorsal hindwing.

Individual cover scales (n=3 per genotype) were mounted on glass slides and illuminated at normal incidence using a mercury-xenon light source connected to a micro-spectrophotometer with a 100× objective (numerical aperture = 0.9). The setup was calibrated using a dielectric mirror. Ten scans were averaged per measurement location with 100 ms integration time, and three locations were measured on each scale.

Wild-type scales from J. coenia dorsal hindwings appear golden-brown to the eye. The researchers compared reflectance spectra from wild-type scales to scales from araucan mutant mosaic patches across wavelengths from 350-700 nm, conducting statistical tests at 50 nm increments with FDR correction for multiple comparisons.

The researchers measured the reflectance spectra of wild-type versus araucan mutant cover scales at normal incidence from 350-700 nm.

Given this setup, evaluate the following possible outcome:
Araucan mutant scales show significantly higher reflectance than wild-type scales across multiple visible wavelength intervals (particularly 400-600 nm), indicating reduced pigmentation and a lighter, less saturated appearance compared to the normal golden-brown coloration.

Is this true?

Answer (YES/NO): NO